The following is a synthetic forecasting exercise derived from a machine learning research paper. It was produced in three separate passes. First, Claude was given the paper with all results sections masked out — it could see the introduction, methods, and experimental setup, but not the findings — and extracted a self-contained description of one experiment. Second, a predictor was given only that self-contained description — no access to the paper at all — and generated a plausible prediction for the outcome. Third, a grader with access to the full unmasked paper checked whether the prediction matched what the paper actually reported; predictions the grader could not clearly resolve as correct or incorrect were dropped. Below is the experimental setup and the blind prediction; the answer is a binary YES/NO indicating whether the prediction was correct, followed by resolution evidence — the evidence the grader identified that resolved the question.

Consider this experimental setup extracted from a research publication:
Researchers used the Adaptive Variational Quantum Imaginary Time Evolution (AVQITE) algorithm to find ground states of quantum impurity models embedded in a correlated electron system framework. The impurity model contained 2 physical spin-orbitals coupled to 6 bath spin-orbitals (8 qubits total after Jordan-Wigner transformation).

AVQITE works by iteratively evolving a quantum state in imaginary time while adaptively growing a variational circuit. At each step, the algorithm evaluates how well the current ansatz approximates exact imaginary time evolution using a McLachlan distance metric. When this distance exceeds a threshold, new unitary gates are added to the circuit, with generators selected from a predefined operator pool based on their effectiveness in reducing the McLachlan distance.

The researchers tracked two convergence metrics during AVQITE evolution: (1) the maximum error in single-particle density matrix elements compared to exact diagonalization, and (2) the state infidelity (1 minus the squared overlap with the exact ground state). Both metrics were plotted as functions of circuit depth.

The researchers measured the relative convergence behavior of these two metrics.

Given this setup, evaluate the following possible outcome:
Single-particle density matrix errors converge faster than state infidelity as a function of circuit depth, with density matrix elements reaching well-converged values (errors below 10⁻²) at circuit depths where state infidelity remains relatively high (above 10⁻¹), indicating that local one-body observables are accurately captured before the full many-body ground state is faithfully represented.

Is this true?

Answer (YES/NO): NO